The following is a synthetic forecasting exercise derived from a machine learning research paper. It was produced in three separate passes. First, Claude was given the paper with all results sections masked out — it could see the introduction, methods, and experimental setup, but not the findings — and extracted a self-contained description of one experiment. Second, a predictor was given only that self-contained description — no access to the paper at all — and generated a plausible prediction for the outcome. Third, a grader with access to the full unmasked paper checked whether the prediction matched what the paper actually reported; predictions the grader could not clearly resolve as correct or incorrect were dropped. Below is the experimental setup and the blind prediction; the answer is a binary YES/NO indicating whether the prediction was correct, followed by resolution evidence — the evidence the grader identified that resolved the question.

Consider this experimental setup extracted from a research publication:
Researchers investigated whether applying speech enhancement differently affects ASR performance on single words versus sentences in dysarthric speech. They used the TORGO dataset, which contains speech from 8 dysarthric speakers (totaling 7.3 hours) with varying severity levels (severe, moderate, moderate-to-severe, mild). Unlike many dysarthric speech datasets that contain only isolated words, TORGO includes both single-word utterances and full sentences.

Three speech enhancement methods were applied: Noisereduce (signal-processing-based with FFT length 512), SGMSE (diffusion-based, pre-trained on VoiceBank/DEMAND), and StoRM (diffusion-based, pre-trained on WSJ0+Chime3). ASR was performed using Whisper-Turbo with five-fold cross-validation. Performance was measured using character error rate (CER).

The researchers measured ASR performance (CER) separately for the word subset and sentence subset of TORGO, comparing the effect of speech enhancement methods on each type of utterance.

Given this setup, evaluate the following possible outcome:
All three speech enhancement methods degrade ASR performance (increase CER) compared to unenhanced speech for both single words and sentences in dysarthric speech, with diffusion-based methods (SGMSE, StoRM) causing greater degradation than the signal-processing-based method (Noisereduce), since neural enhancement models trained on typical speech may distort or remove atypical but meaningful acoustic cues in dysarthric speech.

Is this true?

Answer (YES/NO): NO